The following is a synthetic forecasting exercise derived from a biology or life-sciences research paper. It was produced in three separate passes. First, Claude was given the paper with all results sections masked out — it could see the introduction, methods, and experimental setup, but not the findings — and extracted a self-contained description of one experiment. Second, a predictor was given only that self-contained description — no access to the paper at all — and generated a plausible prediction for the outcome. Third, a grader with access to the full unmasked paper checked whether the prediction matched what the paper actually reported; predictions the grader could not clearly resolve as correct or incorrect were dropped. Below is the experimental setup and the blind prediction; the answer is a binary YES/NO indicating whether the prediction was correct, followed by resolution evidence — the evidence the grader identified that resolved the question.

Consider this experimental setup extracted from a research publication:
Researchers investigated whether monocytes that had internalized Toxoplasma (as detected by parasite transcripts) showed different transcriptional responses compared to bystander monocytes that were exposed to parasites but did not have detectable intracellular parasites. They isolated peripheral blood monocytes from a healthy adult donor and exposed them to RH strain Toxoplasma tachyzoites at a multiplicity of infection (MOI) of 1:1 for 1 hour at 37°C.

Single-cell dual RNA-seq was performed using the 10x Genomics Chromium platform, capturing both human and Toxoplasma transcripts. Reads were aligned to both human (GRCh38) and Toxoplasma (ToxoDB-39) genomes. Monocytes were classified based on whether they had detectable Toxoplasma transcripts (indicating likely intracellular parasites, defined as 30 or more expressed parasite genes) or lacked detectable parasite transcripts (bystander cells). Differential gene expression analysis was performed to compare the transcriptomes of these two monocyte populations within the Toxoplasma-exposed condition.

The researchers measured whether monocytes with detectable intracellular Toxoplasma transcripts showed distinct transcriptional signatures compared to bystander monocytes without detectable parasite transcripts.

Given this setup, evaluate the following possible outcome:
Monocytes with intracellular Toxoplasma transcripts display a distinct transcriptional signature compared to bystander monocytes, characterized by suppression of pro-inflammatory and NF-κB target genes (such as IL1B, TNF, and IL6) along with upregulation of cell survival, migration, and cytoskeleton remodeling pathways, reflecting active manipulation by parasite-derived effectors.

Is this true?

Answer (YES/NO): NO